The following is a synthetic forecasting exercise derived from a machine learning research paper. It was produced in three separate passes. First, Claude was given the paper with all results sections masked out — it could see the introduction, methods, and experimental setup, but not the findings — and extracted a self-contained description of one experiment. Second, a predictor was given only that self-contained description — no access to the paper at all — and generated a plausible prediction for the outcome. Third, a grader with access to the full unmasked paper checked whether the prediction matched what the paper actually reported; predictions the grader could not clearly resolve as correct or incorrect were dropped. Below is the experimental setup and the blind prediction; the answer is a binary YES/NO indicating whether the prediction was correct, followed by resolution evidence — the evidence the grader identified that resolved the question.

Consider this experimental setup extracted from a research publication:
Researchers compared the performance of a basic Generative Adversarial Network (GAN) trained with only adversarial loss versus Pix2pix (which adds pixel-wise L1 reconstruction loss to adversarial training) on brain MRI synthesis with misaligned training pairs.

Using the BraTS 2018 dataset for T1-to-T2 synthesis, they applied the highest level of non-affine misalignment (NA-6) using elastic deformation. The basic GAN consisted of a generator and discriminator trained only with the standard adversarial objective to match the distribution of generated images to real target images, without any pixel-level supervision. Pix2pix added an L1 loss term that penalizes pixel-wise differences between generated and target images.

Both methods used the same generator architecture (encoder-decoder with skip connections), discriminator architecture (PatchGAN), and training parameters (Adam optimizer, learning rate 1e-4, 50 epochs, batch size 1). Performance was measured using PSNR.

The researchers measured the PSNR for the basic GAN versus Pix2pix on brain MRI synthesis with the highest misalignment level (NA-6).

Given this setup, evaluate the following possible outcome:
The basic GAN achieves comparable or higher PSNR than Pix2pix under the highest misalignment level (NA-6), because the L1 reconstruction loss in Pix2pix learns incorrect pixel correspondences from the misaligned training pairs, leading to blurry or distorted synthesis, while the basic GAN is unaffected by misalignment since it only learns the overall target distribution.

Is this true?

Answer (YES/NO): YES